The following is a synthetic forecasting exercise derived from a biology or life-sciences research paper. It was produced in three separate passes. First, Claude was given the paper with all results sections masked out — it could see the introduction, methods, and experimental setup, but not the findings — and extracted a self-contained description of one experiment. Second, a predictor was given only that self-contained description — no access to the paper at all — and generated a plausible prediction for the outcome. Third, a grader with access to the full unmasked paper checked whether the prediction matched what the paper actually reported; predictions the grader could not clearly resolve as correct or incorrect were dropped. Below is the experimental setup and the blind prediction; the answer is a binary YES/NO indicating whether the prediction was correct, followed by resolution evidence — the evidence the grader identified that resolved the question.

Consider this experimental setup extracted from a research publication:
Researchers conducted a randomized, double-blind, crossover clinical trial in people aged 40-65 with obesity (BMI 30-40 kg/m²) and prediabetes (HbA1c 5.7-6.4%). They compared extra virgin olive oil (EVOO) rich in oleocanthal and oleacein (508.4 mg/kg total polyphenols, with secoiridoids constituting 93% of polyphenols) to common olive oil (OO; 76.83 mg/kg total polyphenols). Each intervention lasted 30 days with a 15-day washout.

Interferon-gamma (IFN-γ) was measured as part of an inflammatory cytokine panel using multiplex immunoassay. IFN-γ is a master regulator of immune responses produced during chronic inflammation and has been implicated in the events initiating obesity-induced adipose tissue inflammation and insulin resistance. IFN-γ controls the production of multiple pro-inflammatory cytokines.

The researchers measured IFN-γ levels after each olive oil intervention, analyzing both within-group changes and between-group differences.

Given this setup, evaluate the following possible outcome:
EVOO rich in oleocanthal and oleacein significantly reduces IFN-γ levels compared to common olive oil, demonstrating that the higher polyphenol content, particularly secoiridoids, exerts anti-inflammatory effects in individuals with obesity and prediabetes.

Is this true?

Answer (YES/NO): YES